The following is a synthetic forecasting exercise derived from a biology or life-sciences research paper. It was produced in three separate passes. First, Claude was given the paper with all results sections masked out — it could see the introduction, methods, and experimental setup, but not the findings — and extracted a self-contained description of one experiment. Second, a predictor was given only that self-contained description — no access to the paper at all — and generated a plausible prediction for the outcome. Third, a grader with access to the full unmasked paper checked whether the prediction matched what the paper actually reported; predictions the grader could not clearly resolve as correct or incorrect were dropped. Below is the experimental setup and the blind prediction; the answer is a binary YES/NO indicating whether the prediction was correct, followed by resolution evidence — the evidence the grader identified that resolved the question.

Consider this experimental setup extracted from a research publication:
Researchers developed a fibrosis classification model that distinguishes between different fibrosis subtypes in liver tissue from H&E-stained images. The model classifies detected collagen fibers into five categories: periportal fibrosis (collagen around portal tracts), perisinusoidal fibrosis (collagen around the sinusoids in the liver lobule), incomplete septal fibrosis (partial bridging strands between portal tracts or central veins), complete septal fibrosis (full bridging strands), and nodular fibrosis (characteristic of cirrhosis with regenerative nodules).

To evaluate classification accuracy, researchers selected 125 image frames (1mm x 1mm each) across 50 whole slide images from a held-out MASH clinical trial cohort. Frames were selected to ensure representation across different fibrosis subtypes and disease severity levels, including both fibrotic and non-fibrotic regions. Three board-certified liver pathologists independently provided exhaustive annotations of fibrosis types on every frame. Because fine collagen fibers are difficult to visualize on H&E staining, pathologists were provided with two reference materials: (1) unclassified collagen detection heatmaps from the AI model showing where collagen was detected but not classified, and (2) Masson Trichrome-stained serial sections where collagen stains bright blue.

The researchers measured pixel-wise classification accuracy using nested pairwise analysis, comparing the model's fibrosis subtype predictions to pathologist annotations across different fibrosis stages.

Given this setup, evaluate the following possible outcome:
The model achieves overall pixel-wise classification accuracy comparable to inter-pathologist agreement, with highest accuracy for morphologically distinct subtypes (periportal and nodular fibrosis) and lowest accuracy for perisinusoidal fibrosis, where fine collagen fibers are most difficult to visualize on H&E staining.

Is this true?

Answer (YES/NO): NO